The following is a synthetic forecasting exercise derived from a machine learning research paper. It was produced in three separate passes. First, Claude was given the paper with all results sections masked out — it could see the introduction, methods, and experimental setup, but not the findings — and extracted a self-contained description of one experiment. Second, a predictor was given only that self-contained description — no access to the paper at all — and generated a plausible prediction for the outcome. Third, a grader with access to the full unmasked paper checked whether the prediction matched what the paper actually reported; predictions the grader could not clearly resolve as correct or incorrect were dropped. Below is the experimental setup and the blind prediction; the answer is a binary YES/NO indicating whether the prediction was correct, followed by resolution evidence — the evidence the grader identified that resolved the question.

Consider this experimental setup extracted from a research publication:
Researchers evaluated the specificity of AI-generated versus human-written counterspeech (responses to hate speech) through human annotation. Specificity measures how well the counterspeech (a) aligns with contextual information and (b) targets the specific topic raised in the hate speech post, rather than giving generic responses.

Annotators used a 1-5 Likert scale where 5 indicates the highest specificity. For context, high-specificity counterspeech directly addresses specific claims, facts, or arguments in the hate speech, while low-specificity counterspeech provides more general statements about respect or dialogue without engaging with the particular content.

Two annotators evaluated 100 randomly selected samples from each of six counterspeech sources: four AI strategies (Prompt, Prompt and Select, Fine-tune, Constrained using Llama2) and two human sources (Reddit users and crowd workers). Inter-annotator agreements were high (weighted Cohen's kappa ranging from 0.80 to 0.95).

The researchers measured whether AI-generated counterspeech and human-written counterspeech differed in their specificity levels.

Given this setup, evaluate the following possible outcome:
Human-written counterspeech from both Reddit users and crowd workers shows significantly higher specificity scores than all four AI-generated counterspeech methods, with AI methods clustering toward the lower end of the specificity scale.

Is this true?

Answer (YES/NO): NO